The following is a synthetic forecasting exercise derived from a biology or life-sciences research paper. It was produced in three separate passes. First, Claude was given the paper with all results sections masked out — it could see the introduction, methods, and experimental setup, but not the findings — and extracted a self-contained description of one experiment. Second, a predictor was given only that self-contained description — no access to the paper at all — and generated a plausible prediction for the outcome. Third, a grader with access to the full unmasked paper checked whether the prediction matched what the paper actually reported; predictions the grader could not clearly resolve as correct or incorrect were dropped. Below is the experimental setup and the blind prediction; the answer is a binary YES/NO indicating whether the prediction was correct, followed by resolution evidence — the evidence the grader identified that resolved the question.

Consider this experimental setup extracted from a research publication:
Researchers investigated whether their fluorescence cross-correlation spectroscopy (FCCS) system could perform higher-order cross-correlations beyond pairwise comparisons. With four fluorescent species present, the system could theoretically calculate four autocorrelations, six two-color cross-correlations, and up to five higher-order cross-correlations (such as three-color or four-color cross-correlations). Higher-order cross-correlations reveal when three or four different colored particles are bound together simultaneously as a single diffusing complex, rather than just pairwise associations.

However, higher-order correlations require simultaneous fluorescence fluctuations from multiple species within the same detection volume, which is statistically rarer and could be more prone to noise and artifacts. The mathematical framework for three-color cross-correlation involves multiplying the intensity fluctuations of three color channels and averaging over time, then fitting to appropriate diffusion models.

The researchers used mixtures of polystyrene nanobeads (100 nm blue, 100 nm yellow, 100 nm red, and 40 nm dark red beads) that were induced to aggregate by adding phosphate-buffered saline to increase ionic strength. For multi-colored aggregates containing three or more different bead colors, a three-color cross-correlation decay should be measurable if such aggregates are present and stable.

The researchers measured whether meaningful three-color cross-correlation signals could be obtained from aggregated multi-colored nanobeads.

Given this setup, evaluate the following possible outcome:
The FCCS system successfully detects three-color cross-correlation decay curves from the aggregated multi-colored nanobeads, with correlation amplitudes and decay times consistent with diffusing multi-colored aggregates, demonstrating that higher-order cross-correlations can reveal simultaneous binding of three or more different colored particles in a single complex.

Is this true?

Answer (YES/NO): NO